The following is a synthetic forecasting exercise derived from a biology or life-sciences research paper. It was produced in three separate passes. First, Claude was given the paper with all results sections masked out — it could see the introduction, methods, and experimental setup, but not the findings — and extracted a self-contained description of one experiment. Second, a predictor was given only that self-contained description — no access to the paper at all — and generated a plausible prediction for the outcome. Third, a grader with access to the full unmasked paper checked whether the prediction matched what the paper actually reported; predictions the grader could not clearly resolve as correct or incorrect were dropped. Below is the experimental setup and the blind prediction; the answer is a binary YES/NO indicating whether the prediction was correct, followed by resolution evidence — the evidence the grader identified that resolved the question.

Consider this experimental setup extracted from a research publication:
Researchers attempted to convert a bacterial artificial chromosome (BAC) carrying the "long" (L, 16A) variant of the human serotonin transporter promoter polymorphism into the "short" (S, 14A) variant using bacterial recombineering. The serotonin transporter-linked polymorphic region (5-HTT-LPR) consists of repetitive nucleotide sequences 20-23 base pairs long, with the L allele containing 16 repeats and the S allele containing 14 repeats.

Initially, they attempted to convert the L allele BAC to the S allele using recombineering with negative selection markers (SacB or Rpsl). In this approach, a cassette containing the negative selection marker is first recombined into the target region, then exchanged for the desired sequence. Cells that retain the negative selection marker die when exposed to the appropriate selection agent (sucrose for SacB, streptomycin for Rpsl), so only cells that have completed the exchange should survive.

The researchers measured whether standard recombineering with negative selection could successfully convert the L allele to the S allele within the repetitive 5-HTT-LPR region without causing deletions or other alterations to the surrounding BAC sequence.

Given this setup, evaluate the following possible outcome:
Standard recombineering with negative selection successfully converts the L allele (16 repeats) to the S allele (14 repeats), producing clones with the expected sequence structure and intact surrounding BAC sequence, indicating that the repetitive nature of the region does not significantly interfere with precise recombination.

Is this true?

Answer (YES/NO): NO